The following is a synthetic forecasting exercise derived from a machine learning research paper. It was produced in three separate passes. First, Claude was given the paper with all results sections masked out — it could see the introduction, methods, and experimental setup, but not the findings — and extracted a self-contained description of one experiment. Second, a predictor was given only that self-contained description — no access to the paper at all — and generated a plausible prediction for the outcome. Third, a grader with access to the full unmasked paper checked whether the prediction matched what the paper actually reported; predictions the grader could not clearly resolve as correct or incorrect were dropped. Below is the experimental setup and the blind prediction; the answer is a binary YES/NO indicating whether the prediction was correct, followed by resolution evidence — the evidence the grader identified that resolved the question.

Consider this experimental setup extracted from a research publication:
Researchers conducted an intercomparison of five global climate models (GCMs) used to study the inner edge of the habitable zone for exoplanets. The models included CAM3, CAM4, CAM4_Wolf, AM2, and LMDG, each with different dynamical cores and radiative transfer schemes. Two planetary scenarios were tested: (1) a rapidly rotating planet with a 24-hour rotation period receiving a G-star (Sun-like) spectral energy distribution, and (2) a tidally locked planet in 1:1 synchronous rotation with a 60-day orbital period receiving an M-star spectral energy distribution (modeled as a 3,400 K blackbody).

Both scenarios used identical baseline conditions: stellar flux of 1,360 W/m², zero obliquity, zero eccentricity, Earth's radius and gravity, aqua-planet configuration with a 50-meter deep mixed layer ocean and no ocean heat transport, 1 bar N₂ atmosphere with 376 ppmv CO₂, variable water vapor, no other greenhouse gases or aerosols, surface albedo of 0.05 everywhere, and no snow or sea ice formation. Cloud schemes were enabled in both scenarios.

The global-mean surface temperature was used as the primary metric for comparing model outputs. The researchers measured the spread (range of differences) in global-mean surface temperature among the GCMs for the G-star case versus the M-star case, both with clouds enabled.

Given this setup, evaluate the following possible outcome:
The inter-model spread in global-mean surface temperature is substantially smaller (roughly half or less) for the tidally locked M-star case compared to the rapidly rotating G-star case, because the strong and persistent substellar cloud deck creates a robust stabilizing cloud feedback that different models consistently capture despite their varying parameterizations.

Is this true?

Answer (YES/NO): NO